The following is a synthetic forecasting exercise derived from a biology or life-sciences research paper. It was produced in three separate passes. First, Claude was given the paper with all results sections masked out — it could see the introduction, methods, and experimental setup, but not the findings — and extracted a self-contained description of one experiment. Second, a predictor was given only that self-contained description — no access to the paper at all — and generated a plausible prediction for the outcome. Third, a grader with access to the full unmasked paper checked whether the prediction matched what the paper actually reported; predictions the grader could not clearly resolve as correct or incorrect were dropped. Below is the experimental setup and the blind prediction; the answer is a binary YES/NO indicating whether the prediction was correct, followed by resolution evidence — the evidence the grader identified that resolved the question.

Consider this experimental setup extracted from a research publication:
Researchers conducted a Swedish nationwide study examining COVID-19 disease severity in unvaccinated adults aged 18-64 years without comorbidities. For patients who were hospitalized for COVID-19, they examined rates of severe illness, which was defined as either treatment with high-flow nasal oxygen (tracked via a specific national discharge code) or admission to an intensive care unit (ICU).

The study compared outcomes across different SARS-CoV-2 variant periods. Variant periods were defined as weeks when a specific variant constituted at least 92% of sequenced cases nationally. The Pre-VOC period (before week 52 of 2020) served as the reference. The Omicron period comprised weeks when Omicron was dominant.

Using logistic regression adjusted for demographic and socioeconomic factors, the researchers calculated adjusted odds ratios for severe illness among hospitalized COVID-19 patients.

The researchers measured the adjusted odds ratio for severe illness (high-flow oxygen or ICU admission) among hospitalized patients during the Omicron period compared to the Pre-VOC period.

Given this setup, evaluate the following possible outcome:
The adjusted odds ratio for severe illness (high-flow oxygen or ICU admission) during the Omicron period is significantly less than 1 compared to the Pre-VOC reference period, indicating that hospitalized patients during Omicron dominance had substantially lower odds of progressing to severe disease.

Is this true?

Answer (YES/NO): NO